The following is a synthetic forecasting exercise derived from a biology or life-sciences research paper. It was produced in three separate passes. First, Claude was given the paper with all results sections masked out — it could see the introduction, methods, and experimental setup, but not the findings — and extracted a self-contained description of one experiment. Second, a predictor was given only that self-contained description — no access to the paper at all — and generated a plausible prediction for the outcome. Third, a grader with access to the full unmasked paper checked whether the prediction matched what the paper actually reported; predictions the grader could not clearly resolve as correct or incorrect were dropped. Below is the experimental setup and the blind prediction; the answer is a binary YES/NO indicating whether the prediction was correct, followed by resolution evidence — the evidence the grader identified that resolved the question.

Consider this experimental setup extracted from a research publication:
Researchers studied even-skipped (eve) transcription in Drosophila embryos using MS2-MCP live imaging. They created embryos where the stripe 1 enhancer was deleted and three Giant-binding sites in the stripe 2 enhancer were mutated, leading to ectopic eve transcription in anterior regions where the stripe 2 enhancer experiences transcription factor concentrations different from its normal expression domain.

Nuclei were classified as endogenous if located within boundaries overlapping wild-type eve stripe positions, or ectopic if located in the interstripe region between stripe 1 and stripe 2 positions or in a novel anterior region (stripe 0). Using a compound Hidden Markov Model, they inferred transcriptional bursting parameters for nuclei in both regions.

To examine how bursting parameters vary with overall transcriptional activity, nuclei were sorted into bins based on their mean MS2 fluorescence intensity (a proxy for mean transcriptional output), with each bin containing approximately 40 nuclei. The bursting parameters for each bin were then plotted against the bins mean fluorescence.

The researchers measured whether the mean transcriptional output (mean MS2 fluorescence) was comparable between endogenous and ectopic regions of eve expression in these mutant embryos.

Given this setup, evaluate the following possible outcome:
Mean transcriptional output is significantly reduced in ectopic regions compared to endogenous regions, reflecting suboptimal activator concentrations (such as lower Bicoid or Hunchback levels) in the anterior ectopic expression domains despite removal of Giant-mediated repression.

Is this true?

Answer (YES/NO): YES